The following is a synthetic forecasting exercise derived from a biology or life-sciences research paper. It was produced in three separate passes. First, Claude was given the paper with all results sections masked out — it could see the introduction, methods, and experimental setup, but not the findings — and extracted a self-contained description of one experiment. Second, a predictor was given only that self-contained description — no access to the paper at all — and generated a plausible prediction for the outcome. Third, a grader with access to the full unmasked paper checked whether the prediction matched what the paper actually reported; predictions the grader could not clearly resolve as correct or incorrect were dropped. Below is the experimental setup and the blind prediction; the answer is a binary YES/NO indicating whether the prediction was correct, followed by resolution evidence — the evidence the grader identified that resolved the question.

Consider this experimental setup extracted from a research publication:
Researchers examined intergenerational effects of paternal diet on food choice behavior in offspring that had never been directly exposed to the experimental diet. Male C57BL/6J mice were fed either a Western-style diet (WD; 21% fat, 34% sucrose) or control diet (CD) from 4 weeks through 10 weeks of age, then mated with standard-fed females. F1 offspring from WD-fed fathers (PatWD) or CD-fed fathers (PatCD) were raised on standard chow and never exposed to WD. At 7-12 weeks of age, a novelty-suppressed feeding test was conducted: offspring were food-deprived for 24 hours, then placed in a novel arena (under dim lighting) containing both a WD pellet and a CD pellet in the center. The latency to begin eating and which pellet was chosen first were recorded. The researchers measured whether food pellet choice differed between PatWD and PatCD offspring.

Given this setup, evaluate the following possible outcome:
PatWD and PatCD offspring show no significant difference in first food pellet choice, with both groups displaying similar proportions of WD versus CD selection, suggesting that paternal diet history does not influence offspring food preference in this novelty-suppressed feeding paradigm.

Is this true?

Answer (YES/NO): NO